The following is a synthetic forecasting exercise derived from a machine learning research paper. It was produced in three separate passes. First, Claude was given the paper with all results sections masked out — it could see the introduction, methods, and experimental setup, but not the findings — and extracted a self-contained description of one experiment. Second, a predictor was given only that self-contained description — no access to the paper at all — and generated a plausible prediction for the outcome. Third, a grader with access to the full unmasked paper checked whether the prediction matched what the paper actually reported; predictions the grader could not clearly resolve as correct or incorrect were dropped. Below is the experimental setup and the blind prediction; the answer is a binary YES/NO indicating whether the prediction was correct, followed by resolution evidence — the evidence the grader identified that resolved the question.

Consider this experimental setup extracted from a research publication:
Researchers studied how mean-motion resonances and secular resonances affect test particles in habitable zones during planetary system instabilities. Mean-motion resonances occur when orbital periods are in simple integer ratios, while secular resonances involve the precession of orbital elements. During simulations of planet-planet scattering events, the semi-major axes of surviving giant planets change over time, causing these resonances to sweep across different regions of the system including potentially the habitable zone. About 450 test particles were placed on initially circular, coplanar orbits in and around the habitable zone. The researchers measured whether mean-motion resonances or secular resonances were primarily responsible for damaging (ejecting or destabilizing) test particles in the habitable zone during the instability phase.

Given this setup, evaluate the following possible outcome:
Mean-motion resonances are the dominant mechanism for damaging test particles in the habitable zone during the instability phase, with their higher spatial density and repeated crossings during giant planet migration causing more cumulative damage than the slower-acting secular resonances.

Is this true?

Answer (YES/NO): YES